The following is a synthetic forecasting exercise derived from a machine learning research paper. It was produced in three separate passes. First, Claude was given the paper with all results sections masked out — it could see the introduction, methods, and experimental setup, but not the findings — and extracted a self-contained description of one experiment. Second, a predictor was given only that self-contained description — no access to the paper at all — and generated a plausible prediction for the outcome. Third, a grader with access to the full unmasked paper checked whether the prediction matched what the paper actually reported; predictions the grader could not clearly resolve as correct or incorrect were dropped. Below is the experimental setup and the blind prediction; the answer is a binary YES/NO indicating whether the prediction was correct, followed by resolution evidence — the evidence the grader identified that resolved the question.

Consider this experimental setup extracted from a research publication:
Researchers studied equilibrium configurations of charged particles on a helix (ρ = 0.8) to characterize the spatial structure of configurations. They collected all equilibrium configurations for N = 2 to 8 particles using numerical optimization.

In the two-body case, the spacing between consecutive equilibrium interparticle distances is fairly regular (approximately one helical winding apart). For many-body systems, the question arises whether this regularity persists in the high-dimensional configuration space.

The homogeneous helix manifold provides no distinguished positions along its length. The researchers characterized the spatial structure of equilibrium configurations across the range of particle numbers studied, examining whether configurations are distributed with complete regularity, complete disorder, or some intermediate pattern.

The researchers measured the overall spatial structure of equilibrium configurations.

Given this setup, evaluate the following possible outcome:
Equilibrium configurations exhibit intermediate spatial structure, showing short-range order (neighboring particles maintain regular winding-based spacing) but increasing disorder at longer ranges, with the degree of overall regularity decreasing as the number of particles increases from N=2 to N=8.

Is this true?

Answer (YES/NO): YES